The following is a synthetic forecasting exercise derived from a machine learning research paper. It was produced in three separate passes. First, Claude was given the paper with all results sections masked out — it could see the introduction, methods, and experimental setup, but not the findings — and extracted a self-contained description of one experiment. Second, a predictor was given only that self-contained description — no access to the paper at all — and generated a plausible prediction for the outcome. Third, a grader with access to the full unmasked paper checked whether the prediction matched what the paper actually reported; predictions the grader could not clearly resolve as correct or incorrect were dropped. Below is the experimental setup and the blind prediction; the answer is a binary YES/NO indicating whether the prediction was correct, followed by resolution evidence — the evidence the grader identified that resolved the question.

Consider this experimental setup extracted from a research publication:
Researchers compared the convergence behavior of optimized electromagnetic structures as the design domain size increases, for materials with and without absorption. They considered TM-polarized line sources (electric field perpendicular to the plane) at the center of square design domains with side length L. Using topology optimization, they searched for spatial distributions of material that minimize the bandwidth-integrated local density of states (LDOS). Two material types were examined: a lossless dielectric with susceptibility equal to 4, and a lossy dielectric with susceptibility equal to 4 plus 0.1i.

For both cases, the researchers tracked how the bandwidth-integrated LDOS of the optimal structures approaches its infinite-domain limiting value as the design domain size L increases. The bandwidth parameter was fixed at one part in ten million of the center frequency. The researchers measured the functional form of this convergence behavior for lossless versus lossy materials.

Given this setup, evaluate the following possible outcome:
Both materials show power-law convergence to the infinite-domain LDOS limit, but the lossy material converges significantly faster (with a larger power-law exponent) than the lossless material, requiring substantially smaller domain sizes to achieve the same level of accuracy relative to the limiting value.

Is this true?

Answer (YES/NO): NO